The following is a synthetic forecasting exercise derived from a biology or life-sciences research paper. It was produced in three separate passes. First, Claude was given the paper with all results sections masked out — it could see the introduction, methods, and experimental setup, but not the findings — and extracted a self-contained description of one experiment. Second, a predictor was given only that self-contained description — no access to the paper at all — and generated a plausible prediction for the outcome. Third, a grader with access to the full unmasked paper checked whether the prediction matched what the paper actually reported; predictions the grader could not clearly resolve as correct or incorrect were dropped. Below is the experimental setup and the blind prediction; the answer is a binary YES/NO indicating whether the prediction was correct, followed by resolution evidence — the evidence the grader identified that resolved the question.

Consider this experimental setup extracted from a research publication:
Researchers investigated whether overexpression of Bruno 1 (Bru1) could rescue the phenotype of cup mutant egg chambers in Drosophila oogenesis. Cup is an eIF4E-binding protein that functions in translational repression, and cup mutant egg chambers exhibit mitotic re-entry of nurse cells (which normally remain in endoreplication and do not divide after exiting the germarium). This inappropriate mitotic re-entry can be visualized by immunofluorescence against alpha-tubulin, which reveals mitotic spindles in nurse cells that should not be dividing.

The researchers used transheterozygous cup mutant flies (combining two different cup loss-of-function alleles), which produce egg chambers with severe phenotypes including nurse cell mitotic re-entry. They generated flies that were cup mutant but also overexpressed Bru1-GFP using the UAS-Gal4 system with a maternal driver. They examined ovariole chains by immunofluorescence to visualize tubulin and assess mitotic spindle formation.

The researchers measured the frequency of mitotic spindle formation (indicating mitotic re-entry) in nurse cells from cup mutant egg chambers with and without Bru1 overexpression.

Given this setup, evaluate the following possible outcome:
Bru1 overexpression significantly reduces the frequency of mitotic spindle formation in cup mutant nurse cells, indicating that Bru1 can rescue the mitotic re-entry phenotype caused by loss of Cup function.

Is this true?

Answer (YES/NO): YES